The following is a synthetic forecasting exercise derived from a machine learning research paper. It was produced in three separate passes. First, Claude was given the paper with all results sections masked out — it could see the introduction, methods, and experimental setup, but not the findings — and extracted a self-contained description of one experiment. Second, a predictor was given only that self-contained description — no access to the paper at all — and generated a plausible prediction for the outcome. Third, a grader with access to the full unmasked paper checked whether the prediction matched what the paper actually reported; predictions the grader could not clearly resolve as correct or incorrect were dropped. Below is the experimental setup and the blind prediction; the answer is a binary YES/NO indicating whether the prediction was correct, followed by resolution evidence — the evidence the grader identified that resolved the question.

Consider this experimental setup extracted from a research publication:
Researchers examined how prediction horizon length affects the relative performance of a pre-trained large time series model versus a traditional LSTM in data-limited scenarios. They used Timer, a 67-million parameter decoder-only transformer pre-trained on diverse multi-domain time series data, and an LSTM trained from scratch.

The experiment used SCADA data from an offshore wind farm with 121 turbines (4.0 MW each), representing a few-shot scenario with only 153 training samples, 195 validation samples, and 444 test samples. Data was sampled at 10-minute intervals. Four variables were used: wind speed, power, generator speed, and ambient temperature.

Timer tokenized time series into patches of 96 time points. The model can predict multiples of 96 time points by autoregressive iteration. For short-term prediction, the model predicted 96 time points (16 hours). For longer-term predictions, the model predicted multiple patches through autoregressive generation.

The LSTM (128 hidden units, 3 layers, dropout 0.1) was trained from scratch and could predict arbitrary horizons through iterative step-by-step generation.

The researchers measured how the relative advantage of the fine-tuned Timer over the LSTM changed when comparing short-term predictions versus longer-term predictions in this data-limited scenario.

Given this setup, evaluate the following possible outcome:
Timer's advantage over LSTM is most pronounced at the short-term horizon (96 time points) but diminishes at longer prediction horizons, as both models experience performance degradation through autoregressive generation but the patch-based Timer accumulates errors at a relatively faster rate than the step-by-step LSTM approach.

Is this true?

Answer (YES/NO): NO